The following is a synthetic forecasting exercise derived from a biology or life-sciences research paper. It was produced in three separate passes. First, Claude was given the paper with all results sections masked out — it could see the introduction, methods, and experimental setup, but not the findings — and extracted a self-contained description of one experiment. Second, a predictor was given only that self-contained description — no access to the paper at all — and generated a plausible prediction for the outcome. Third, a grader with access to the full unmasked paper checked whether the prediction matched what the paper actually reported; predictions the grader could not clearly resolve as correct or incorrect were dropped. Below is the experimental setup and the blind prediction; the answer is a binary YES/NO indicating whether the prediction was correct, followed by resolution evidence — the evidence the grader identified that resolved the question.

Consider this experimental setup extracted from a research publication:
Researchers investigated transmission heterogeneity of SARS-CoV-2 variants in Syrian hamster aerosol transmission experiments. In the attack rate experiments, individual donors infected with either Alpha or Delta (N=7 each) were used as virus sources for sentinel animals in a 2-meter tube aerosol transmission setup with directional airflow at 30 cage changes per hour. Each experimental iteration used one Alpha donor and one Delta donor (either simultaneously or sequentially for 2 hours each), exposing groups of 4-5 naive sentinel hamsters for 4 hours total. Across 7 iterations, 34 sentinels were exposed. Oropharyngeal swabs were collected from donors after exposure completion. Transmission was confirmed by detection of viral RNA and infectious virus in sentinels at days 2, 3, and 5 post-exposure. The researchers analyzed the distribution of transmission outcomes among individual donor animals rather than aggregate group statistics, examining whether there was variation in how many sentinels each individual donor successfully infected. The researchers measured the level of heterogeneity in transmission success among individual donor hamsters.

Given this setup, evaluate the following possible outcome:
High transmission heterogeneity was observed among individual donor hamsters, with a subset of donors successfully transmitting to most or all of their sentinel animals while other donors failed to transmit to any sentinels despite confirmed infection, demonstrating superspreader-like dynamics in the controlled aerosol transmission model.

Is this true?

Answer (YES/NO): YES